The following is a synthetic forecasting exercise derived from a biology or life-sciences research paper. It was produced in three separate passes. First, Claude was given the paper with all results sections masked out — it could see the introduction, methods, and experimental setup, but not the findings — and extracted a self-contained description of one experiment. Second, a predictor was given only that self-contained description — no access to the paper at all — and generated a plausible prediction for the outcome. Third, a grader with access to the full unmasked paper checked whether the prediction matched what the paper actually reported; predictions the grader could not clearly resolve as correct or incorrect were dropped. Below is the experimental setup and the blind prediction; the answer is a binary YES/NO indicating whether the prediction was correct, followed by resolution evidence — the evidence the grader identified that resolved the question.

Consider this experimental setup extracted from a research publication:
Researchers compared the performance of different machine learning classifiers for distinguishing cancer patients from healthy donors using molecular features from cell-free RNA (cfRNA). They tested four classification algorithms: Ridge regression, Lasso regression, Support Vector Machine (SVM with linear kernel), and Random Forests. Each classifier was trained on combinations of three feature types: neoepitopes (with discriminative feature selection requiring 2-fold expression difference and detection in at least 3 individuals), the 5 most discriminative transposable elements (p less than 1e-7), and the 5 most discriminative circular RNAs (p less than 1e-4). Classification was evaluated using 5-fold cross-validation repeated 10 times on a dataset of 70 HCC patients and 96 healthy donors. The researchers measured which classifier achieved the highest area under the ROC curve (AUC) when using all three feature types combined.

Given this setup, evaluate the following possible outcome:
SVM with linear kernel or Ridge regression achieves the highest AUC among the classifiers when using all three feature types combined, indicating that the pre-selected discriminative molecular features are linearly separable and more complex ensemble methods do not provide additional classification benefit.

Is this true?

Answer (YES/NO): NO